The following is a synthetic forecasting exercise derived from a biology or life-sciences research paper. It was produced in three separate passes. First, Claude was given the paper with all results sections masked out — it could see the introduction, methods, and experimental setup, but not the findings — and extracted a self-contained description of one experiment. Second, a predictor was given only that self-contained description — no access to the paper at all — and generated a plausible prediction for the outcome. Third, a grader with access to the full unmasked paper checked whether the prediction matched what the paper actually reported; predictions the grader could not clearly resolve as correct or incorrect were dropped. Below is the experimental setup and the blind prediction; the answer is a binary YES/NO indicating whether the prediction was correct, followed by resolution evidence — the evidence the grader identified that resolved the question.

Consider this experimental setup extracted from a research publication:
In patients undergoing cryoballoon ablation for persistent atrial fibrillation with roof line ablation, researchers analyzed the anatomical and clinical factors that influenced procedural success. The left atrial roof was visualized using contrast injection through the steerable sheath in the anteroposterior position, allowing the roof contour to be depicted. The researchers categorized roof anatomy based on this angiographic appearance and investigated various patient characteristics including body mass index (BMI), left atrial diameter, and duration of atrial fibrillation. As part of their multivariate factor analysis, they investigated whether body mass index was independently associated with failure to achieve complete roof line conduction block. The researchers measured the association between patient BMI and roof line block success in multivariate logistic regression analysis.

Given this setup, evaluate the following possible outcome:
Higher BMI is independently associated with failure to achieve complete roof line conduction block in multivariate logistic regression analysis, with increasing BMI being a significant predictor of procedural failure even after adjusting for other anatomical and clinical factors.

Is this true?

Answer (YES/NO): NO